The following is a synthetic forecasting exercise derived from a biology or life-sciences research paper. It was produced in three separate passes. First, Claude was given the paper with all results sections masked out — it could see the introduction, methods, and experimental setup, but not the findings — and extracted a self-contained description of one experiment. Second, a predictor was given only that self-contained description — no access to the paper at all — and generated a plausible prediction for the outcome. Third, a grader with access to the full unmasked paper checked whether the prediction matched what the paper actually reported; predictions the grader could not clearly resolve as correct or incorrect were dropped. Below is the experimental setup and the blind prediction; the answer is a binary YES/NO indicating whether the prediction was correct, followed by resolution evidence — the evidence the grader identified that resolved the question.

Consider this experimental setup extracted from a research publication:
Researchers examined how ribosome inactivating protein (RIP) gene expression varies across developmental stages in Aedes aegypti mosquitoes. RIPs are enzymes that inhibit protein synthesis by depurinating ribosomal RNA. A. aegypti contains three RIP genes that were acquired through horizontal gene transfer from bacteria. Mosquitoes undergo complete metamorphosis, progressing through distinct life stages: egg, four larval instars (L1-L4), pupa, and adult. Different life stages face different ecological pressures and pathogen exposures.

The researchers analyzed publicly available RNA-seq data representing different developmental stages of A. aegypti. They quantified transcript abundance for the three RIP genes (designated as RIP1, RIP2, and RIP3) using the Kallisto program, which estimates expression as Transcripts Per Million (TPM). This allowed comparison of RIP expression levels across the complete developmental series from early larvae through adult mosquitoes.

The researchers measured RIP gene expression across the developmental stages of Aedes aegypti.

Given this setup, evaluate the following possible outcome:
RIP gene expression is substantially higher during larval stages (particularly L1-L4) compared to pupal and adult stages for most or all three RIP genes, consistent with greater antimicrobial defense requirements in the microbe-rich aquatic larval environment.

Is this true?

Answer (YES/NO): NO